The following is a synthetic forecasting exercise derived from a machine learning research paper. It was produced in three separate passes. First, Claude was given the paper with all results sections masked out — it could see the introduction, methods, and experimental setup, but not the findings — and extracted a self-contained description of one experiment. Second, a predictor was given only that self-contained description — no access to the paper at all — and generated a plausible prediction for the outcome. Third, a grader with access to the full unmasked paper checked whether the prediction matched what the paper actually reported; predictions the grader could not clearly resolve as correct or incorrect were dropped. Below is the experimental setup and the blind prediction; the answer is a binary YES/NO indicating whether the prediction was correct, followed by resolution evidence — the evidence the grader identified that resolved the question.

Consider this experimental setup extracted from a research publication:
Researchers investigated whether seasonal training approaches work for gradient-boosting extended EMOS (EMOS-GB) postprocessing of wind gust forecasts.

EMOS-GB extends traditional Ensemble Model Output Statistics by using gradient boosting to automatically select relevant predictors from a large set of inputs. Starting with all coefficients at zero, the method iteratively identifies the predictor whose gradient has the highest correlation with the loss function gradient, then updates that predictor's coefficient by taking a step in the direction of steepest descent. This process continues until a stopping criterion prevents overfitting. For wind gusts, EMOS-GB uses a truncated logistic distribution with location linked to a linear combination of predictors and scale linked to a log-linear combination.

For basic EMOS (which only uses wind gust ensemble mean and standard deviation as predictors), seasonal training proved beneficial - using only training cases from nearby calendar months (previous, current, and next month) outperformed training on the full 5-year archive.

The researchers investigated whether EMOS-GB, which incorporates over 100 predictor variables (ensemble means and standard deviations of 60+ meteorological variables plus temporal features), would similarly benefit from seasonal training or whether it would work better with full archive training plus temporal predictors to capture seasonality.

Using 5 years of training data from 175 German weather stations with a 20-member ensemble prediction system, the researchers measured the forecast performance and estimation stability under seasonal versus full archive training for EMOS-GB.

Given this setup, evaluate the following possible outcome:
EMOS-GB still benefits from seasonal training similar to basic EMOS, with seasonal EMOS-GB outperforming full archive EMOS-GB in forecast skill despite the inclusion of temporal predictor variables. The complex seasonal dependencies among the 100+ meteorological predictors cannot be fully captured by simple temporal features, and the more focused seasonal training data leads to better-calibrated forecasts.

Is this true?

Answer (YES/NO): NO